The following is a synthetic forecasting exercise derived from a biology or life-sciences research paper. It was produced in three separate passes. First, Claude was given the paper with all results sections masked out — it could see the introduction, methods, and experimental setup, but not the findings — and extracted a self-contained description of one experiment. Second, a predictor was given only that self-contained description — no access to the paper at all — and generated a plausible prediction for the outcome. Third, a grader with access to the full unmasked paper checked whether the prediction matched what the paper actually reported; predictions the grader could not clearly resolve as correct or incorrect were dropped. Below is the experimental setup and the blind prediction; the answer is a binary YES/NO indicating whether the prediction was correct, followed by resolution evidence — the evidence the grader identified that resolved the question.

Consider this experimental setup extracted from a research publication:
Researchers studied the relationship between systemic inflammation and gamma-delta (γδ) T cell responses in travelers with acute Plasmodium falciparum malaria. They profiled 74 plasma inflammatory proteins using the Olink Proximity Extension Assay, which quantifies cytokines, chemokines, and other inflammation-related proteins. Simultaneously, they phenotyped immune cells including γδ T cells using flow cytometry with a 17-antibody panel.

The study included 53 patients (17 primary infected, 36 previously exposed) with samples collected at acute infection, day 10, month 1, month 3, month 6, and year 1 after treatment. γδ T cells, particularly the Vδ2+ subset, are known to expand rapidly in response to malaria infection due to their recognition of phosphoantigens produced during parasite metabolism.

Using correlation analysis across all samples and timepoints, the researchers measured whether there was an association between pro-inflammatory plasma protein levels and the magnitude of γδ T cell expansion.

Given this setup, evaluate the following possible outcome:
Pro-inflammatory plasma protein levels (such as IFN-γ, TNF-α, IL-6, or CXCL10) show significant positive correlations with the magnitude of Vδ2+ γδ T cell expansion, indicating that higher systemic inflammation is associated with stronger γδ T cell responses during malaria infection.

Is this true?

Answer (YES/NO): YES